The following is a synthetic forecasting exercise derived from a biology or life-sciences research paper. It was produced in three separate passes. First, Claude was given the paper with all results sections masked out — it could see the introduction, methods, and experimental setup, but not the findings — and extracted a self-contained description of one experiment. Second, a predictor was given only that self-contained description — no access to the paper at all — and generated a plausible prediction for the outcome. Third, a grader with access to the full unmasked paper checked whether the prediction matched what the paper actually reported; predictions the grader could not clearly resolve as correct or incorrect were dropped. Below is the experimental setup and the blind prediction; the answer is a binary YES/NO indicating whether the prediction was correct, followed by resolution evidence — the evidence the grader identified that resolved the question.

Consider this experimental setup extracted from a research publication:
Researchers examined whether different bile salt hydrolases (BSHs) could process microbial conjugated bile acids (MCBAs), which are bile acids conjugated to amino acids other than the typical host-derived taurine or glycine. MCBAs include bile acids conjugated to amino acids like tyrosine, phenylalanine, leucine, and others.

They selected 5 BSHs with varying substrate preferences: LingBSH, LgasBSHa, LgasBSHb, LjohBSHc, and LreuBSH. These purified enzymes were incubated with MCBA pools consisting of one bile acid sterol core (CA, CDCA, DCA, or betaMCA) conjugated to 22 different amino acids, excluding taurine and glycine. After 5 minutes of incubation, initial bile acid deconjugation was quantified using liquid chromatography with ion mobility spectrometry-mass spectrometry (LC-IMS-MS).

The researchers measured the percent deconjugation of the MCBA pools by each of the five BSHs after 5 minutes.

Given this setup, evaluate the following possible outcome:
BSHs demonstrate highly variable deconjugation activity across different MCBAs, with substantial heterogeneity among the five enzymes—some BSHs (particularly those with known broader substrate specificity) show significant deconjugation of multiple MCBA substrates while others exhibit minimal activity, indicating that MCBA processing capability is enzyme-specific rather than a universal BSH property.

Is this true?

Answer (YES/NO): YES